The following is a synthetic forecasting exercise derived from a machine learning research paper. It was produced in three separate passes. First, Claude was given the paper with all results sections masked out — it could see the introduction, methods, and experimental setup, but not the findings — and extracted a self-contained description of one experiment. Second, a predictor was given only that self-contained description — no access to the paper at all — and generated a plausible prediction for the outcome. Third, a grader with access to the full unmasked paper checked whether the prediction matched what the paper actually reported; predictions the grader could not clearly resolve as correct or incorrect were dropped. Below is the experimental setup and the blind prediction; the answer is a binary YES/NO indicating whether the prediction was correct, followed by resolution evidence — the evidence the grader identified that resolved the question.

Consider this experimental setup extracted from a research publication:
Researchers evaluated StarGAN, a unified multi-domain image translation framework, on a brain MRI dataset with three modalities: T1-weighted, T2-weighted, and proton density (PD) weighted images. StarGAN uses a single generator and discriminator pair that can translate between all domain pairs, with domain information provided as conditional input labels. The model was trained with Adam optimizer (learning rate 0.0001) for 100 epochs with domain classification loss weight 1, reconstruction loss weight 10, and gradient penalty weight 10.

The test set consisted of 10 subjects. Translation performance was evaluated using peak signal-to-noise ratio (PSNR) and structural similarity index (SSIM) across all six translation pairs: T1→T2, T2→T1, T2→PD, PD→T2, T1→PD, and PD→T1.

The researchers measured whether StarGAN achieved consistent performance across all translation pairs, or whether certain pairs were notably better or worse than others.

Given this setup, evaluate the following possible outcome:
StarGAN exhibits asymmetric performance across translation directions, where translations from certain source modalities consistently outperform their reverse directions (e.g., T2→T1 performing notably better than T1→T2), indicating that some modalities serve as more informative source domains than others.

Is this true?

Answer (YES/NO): NO